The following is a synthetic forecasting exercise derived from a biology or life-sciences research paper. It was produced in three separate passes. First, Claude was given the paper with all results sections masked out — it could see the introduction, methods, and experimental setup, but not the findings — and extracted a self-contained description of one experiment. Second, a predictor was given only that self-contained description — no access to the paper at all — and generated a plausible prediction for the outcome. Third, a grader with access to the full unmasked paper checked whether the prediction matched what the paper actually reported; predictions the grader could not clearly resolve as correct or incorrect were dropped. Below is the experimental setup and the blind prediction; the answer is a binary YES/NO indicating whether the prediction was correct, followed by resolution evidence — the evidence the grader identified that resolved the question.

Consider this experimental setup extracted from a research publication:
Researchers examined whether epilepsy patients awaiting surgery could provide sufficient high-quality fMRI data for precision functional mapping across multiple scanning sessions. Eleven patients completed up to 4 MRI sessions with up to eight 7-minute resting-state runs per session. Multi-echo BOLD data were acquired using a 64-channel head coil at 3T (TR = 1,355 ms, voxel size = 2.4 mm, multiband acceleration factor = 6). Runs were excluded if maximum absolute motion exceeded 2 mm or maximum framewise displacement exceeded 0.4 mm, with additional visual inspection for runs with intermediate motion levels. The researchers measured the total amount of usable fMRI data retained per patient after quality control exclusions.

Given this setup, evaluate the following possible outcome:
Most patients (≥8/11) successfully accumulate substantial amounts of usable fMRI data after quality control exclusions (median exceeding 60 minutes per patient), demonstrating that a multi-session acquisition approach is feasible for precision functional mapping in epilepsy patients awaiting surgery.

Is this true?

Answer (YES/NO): YES